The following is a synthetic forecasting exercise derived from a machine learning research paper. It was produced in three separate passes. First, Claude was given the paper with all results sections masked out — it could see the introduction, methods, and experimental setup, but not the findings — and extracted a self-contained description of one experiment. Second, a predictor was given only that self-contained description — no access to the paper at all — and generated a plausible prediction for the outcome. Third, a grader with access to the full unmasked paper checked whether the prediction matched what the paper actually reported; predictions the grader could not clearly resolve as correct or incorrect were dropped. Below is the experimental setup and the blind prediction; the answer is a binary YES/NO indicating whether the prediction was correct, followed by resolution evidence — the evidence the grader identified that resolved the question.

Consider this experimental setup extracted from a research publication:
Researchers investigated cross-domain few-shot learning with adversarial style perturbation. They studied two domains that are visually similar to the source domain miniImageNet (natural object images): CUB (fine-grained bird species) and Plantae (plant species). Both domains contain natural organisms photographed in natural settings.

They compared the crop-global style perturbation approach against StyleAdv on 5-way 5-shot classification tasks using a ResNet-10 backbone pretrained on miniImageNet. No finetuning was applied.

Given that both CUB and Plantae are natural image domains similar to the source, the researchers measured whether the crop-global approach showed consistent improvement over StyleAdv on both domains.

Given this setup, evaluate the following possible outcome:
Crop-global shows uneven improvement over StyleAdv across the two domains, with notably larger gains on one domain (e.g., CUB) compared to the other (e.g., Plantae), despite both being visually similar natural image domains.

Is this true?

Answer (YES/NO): NO